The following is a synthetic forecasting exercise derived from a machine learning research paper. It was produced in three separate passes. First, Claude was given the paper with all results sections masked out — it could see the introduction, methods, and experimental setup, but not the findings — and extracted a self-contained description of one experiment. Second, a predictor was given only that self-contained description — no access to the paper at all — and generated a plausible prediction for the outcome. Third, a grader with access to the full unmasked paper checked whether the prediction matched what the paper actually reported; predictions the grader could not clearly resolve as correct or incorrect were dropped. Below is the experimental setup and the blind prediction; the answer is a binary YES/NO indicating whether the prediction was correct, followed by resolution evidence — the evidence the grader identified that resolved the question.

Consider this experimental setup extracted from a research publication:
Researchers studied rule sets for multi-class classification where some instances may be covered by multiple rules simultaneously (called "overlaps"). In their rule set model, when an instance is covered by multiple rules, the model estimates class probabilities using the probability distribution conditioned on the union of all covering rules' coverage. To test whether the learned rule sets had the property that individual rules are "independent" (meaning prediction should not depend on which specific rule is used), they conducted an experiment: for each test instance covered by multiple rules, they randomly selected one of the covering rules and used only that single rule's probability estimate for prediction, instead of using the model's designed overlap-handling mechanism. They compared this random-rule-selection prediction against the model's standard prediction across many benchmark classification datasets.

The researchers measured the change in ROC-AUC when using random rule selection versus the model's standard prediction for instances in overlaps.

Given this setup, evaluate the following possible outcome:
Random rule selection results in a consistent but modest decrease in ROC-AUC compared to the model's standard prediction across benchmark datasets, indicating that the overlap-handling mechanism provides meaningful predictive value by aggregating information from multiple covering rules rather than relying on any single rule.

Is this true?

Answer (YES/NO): NO